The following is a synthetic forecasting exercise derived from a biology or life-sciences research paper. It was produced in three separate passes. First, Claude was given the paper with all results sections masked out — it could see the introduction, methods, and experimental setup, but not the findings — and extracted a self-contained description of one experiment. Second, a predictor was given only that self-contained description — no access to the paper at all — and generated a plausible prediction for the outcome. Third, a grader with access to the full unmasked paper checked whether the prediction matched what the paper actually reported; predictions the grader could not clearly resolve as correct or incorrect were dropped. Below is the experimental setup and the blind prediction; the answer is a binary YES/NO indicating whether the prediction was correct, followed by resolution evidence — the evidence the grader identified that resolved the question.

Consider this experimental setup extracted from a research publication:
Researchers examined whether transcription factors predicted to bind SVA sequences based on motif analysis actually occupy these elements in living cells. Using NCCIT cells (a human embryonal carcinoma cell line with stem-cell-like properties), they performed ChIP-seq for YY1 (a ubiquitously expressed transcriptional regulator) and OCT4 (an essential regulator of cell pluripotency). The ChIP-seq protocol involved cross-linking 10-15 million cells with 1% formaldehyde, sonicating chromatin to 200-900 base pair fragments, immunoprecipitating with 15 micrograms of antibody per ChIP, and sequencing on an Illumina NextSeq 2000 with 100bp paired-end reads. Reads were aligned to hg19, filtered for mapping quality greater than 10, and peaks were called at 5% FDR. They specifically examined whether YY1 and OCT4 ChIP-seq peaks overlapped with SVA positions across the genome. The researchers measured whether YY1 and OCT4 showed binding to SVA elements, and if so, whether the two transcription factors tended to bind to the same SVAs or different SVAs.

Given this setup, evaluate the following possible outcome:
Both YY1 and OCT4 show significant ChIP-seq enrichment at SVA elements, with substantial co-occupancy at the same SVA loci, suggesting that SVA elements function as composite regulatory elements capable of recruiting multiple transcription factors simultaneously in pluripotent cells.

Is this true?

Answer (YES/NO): YES